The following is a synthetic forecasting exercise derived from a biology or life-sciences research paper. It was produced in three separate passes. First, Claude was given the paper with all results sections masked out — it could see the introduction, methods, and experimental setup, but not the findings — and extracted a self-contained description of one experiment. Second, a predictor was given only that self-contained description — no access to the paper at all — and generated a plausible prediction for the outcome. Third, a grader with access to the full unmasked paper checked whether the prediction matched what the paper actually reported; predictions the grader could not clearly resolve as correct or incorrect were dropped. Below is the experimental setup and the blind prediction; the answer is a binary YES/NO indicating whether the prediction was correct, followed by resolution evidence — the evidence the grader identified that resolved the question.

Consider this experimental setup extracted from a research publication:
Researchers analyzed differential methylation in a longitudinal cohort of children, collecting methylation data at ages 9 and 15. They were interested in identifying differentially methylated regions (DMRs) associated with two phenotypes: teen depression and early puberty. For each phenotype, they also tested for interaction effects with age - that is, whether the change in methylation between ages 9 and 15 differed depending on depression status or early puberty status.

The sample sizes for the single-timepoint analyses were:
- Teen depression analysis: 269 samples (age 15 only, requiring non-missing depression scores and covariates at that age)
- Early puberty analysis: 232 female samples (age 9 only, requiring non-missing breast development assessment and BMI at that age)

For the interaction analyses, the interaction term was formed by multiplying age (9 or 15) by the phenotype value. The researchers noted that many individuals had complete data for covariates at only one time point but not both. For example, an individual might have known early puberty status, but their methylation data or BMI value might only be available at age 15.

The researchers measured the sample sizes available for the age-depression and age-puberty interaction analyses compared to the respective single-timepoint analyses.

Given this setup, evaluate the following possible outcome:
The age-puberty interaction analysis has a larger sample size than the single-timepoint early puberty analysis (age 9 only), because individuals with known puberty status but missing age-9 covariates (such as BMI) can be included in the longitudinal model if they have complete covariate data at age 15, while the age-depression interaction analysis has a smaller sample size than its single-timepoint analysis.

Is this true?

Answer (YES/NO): NO